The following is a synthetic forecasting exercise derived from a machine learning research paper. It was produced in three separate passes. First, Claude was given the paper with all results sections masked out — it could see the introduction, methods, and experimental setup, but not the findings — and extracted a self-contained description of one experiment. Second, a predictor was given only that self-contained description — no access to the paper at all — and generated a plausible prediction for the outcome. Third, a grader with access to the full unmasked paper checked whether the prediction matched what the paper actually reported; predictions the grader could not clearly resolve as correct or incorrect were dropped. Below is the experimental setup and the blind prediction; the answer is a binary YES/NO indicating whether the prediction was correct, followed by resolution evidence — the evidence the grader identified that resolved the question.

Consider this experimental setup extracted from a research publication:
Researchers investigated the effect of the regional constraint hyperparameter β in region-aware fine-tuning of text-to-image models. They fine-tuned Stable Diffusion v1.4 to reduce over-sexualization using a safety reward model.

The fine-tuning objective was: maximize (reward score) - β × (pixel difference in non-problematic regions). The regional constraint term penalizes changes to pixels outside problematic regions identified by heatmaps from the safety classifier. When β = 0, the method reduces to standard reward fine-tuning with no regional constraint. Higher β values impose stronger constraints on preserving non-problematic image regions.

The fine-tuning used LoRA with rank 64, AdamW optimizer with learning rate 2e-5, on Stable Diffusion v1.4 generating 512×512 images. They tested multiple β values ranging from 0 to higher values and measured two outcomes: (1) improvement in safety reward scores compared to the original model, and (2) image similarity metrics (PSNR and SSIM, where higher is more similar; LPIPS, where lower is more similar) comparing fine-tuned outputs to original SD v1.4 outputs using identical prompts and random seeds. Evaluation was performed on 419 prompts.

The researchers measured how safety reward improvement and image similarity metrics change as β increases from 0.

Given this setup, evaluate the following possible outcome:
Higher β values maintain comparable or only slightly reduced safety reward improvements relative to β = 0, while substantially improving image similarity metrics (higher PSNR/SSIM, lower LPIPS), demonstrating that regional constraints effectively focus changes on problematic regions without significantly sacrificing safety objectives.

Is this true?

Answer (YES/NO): NO